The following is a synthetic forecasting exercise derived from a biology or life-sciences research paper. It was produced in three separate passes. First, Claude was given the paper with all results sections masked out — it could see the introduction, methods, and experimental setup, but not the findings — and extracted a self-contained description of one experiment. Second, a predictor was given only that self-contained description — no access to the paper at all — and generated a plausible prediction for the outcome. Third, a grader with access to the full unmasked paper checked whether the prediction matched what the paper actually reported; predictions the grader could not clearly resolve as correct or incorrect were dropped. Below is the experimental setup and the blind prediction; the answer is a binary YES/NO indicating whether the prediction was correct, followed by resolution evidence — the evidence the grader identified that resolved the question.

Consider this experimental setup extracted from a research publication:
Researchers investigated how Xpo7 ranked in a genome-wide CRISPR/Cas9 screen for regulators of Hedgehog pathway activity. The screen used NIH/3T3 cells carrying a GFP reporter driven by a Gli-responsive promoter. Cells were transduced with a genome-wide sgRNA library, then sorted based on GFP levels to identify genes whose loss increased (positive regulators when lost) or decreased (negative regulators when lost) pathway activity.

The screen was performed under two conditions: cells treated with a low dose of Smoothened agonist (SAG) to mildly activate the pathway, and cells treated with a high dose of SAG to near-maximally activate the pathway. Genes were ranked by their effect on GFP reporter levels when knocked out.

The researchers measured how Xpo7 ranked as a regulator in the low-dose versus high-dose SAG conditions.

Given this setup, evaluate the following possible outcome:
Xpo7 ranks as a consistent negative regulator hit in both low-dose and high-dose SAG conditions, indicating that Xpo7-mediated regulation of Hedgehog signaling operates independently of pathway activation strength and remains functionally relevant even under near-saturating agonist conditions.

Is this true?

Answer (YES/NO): NO